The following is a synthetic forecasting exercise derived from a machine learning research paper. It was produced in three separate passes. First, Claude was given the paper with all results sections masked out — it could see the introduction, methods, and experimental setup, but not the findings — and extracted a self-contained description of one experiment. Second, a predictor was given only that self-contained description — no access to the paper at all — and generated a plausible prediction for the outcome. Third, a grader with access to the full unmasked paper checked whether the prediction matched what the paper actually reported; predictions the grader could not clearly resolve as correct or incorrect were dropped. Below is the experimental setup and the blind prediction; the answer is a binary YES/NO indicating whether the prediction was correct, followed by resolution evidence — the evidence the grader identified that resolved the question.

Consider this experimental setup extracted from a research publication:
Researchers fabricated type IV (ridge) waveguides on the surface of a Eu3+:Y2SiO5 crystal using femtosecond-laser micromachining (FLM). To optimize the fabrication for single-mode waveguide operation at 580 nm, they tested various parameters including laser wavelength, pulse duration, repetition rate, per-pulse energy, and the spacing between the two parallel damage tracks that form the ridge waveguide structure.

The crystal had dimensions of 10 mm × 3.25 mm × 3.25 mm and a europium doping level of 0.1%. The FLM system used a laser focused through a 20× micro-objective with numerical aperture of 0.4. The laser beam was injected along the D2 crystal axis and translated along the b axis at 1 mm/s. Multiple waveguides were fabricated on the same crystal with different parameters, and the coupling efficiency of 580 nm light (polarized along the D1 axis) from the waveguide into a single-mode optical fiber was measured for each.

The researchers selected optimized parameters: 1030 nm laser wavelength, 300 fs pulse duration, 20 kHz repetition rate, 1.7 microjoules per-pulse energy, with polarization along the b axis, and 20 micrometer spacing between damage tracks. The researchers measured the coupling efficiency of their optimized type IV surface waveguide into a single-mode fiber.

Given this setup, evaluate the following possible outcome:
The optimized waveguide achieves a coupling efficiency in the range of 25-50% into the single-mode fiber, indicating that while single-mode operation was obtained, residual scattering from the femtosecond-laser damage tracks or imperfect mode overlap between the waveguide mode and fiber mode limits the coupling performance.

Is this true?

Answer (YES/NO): NO